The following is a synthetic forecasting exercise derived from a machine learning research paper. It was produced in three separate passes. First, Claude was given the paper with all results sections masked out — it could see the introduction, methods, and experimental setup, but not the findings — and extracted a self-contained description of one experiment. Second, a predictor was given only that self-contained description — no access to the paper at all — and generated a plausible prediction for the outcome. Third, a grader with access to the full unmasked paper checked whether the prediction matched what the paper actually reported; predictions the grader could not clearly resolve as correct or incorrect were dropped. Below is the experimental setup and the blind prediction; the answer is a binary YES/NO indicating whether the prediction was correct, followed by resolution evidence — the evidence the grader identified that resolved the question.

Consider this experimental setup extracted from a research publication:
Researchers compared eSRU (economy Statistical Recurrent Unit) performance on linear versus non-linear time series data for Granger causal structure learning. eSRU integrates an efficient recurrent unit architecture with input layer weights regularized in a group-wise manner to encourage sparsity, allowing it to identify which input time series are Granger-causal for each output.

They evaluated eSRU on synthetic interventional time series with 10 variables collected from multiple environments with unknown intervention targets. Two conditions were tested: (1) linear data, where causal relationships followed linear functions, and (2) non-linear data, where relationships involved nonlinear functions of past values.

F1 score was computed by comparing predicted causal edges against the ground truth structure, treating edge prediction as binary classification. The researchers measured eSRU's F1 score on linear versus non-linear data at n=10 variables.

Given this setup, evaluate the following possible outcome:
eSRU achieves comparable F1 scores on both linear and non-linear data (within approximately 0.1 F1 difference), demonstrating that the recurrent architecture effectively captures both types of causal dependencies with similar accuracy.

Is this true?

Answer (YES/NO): NO